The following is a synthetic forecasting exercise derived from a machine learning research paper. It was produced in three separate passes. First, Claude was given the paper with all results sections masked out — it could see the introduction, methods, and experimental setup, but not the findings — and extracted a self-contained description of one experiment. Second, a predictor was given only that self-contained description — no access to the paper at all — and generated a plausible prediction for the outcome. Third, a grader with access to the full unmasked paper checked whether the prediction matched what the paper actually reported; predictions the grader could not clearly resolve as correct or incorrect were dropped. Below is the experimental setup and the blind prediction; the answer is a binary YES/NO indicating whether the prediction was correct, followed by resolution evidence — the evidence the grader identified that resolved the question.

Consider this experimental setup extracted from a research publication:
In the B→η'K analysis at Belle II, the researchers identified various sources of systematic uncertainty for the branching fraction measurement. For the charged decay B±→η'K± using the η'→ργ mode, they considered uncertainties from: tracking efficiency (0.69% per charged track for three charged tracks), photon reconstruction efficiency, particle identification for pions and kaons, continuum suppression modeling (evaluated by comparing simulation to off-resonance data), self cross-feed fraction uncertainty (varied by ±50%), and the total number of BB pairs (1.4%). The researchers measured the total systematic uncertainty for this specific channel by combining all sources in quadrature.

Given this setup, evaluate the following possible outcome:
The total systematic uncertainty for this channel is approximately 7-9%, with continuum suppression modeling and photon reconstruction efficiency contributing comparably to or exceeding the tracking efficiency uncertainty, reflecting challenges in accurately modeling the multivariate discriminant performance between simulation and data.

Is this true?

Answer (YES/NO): NO